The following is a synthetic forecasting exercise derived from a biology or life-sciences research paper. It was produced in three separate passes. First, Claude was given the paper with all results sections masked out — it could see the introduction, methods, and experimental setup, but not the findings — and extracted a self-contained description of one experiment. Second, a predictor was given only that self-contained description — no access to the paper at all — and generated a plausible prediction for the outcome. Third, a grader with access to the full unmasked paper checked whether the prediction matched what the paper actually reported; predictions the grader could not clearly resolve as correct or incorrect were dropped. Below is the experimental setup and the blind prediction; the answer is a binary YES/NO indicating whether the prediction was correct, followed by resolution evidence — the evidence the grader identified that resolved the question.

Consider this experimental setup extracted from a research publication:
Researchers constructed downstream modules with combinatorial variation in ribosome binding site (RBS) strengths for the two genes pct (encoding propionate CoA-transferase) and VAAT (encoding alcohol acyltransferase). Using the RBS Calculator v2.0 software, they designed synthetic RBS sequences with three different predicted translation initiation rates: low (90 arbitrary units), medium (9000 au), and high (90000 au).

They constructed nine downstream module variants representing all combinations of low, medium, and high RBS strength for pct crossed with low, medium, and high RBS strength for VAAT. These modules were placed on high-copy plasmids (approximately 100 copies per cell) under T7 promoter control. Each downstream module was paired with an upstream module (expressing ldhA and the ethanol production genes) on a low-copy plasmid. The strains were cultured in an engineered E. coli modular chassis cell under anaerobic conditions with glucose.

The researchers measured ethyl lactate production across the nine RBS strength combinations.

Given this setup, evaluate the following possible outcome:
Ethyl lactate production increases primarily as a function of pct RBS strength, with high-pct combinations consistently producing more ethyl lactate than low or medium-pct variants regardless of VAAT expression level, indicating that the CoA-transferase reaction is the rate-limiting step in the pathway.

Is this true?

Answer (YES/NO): NO